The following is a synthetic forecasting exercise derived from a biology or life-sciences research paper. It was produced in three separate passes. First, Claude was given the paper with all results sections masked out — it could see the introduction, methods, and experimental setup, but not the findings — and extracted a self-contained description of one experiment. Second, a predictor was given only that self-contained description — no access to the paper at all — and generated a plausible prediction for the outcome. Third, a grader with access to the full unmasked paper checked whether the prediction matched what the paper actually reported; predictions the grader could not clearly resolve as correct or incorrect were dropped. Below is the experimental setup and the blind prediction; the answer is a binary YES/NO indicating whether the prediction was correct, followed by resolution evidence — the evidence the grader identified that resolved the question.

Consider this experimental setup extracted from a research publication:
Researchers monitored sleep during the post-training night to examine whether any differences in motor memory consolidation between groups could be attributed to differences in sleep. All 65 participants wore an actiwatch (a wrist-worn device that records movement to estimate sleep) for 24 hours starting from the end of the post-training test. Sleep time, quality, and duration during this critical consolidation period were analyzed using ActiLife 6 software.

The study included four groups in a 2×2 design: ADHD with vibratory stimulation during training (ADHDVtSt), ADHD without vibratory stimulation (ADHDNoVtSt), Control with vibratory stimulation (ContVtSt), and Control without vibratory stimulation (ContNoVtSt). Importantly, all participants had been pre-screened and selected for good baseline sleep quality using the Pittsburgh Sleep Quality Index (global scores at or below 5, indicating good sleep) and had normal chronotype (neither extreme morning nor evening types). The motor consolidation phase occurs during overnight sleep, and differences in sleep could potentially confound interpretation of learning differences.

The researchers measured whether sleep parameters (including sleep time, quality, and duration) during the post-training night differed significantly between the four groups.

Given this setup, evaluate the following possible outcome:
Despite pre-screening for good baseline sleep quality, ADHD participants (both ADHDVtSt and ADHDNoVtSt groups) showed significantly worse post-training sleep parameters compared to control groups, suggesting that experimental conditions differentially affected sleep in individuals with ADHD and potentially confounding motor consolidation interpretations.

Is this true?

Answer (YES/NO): NO